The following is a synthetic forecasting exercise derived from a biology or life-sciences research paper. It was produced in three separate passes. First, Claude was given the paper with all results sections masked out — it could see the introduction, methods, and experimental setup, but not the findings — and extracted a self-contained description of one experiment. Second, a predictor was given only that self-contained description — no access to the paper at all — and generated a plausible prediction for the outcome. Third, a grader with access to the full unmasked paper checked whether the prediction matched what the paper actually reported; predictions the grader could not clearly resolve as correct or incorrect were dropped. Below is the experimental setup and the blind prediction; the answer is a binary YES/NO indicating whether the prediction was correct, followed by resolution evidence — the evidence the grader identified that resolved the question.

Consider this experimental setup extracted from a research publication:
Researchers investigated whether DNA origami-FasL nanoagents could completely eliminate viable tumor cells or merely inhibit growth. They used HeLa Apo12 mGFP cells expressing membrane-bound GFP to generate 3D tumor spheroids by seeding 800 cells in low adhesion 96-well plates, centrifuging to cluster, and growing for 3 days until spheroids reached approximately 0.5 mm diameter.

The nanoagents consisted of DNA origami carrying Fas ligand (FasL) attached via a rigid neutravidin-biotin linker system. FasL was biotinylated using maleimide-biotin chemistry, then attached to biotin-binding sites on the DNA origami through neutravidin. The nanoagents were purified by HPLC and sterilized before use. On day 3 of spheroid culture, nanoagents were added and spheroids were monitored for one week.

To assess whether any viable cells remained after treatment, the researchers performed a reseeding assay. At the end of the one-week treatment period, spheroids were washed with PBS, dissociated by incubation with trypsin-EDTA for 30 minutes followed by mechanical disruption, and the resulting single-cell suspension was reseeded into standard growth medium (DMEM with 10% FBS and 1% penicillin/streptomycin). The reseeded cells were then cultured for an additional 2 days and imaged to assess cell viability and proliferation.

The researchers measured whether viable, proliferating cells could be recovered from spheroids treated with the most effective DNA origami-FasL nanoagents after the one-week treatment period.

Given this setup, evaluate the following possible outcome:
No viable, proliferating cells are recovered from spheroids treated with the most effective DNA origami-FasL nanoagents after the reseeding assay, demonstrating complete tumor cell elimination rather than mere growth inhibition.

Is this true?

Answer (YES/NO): YES